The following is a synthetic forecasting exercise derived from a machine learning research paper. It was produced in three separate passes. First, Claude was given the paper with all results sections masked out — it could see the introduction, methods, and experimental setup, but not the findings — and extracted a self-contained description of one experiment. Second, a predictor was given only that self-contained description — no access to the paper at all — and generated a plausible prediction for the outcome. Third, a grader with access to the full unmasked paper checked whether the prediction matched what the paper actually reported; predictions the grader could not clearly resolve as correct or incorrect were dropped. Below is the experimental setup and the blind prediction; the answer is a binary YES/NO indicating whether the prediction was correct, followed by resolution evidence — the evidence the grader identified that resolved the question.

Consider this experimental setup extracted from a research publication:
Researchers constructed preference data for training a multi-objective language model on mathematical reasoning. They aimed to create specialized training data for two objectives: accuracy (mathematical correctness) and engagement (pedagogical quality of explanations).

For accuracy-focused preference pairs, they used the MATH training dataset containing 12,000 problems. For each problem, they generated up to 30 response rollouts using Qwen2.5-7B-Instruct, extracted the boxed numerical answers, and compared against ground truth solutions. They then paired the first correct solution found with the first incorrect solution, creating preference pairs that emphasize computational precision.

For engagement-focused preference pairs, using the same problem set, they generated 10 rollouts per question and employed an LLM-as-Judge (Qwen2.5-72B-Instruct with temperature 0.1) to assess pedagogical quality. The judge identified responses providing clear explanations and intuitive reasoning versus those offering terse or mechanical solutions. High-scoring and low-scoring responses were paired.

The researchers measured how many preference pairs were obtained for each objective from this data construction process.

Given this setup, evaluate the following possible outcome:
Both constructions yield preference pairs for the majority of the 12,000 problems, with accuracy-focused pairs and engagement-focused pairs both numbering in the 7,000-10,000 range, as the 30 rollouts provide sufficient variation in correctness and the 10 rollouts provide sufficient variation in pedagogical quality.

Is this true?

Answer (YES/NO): NO